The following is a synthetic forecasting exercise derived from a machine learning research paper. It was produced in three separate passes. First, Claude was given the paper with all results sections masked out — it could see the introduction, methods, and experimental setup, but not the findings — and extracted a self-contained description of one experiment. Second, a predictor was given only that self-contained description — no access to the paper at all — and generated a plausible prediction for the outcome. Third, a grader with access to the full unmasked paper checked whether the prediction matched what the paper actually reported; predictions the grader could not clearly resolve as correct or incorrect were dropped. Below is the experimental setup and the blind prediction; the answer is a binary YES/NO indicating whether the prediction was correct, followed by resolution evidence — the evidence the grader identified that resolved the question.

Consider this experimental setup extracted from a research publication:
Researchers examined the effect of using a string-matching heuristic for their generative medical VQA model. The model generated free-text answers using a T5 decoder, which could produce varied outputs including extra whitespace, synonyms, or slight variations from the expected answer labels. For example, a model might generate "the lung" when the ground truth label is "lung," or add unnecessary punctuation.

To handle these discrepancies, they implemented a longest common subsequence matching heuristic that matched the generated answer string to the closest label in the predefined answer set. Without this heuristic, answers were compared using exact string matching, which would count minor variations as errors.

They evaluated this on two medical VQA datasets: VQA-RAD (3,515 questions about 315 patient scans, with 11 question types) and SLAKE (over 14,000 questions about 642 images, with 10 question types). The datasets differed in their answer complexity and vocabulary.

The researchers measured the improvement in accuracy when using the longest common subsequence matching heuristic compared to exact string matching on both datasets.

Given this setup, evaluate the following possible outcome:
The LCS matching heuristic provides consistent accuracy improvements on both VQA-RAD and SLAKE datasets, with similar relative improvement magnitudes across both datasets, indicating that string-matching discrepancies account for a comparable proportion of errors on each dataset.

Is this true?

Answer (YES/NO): NO